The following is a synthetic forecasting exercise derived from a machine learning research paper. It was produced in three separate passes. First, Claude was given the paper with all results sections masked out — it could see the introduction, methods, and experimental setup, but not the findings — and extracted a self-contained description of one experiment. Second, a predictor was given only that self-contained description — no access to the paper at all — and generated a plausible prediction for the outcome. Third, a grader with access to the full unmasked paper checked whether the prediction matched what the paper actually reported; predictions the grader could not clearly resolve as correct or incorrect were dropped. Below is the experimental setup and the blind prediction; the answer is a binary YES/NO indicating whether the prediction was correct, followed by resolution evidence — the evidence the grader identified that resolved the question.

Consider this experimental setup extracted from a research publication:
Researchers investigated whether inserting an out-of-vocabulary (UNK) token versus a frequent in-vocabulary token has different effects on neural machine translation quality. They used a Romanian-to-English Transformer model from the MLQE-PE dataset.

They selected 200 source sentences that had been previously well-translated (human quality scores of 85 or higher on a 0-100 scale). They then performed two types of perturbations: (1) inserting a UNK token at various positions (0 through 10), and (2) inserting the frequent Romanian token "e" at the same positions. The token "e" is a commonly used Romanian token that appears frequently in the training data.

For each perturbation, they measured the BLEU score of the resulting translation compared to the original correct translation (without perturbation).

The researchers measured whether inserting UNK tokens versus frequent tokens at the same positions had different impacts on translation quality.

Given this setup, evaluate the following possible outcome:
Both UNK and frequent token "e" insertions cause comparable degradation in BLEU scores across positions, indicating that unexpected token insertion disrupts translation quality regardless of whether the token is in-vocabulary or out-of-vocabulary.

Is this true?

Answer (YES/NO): NO